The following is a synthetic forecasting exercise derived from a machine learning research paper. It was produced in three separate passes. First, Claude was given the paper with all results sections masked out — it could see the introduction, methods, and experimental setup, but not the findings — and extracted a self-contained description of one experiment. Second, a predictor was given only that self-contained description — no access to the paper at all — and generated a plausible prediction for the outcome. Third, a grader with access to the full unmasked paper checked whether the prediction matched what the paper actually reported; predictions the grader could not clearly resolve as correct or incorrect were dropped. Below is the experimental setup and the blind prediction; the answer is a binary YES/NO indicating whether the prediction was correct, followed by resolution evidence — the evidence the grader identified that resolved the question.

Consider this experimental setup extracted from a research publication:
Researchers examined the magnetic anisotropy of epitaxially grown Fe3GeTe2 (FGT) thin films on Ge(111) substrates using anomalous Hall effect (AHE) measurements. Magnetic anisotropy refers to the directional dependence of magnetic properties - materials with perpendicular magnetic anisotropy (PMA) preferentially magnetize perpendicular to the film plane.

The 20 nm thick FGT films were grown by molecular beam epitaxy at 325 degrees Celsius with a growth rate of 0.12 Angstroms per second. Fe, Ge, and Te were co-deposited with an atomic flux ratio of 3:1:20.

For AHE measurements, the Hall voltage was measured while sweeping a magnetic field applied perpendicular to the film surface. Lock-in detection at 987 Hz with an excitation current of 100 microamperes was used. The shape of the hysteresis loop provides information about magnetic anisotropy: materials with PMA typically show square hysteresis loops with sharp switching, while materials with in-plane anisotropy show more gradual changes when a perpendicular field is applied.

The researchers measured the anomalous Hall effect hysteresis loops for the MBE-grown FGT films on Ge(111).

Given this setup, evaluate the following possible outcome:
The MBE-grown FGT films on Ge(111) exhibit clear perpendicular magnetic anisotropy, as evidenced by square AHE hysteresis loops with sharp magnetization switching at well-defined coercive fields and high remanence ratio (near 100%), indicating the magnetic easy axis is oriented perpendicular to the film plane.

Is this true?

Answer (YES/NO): YES